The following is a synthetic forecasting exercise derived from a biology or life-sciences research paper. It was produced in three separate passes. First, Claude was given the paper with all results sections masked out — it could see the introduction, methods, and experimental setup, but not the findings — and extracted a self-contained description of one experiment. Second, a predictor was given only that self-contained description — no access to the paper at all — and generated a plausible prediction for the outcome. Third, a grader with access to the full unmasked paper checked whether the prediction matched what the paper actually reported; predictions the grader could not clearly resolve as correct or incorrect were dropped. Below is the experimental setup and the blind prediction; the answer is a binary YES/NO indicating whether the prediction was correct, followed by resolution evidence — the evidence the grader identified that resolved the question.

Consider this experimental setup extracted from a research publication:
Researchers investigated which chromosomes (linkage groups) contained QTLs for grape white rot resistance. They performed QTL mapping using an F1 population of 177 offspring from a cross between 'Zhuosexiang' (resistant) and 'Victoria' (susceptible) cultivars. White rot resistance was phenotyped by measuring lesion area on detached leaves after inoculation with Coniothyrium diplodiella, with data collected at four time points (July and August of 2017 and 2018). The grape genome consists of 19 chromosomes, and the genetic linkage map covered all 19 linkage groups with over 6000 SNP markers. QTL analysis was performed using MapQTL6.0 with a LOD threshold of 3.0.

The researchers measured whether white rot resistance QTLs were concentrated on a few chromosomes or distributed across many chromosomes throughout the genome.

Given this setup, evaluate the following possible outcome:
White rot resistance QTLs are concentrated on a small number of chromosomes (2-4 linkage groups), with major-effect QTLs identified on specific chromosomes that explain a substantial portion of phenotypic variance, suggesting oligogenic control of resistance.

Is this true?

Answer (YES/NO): NO